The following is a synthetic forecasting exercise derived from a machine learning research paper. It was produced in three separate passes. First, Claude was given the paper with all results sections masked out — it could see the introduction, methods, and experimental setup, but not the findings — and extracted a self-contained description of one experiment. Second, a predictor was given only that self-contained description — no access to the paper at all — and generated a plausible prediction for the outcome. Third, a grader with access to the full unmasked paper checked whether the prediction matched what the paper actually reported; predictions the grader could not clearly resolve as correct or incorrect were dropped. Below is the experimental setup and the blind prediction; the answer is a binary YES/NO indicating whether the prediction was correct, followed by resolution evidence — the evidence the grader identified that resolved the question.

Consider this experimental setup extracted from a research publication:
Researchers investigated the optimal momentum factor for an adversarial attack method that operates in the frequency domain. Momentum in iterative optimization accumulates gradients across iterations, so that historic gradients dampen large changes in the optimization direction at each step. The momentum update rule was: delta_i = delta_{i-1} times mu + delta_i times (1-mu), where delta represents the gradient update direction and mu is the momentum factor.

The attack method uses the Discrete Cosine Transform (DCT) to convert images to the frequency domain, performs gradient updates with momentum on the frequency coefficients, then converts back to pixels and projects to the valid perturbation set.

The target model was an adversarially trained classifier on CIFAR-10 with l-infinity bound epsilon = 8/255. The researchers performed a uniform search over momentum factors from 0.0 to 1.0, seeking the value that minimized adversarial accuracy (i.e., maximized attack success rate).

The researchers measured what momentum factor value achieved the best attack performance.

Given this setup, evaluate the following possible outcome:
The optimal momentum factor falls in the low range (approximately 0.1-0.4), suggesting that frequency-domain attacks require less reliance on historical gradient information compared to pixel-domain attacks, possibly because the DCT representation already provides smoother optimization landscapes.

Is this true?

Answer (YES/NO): NO